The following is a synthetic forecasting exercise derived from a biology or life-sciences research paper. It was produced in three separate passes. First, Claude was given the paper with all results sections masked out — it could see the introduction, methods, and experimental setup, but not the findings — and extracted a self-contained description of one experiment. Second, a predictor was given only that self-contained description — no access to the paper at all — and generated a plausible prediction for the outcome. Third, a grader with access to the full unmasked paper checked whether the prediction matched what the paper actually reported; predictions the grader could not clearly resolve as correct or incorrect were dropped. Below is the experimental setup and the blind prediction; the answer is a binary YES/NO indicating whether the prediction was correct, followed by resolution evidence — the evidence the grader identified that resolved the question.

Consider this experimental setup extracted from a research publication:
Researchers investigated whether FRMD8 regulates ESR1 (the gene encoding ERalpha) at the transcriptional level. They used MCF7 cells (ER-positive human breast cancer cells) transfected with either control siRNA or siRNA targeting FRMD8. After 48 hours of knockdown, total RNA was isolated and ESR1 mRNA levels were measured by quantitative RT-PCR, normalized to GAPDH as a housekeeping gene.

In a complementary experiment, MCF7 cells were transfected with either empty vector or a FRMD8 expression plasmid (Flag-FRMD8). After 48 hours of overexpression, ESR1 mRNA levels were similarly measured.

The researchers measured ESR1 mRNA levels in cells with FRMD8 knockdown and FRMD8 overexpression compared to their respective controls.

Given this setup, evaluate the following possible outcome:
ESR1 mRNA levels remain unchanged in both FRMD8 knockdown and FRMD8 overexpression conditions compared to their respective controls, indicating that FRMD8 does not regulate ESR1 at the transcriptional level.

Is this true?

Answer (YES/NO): NO